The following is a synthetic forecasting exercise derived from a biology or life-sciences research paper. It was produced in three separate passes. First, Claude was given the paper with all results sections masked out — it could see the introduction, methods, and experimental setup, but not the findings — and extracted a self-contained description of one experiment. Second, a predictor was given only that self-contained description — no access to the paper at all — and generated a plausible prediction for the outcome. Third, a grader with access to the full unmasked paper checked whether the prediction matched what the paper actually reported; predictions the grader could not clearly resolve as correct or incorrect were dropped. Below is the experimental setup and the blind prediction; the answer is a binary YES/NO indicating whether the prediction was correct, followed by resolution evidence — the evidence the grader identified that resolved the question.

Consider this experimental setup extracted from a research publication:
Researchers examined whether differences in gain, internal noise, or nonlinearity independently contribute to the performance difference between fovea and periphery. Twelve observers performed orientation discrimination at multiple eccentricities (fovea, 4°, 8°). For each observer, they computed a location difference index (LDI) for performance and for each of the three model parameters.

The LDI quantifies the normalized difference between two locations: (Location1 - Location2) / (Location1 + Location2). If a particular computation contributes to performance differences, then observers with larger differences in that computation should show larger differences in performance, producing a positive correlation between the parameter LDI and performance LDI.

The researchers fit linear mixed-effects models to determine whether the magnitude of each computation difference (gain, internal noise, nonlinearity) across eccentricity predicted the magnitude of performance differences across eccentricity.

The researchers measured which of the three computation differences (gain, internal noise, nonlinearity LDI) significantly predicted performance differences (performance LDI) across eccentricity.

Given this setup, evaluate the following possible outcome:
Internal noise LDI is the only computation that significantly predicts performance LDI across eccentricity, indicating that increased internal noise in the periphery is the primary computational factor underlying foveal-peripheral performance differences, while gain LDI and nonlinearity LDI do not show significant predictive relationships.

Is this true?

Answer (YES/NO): NO